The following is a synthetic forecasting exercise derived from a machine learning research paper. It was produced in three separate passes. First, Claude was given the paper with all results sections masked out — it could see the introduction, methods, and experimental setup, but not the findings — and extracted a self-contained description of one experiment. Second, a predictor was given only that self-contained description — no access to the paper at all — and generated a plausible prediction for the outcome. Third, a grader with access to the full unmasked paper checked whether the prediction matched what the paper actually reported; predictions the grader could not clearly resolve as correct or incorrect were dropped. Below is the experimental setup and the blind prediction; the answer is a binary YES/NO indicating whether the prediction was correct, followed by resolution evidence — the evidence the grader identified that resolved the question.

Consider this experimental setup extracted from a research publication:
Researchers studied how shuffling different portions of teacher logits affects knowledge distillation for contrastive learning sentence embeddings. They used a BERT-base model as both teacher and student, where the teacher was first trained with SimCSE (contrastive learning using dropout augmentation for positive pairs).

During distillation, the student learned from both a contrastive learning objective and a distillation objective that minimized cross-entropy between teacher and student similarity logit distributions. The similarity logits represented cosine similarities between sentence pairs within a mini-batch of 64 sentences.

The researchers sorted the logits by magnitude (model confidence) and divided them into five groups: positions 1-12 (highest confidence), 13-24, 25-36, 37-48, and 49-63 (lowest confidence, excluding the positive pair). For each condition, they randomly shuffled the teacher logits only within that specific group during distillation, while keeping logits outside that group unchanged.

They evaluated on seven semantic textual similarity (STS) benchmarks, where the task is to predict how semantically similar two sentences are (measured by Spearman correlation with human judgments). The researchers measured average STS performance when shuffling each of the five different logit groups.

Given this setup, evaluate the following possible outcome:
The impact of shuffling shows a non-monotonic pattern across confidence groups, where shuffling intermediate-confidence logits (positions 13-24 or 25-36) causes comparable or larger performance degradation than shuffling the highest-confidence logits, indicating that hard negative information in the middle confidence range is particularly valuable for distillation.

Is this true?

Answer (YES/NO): NO